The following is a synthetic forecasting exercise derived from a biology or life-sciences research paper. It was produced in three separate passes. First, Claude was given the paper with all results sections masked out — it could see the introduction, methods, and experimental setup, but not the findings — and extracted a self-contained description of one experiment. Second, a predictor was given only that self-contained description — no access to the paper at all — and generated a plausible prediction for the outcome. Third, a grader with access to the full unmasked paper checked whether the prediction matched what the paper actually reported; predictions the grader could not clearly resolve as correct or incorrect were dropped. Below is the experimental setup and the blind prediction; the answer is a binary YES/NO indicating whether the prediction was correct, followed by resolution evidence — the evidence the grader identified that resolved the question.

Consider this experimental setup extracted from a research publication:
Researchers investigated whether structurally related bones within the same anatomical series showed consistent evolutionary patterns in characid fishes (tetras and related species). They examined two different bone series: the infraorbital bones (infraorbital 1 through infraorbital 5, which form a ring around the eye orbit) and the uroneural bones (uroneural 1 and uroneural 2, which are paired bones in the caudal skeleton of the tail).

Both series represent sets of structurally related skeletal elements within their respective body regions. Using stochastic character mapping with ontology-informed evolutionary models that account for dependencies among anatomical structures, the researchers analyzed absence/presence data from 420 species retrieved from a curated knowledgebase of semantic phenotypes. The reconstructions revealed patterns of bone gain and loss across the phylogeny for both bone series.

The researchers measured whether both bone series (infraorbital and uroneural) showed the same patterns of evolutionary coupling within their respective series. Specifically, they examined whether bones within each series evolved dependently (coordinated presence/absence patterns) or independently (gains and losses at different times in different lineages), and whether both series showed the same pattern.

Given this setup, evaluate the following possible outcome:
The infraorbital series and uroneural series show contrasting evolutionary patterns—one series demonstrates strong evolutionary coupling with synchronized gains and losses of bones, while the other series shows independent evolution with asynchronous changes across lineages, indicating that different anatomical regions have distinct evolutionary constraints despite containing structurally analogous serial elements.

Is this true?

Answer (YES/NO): YES